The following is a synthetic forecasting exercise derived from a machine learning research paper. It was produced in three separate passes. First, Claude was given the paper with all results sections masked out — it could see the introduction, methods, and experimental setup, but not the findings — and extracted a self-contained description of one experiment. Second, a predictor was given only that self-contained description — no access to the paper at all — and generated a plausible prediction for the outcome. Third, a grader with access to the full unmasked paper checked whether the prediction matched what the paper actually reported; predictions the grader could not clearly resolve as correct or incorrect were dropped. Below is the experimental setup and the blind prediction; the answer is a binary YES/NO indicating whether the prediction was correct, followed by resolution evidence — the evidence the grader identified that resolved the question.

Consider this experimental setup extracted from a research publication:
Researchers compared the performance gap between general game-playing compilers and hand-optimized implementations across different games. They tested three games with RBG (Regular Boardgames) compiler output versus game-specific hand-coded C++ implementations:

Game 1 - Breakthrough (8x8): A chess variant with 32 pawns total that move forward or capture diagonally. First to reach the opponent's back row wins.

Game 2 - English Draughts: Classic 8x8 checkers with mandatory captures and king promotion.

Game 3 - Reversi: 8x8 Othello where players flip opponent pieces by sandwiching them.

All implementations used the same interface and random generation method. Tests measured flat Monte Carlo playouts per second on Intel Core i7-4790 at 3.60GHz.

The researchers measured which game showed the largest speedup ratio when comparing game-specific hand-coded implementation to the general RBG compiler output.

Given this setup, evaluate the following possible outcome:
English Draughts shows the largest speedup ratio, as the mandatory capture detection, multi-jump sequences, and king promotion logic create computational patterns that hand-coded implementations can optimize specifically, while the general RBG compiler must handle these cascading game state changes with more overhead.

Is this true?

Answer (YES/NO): NO